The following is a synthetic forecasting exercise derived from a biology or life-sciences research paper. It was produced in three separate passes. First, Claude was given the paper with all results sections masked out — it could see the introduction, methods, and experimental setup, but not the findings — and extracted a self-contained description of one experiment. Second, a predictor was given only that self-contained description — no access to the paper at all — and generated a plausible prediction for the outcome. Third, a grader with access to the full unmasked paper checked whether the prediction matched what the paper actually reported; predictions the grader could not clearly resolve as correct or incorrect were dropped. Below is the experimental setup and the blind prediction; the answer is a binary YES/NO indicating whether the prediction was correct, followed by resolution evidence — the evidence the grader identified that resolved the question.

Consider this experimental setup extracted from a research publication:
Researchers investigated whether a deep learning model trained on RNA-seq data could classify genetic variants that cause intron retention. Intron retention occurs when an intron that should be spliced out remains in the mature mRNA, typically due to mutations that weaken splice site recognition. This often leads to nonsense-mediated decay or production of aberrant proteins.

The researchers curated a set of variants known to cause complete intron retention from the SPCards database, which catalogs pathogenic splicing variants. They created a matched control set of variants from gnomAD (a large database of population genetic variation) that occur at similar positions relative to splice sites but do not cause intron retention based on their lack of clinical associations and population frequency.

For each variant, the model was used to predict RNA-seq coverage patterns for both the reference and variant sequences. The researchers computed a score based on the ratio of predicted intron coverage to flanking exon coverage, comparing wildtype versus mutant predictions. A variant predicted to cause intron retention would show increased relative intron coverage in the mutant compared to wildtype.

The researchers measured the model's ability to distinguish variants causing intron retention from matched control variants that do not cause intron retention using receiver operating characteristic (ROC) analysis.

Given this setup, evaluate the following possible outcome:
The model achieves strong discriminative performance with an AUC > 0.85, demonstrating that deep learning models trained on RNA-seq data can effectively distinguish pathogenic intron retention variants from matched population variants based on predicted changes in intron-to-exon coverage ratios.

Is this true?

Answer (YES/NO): YES